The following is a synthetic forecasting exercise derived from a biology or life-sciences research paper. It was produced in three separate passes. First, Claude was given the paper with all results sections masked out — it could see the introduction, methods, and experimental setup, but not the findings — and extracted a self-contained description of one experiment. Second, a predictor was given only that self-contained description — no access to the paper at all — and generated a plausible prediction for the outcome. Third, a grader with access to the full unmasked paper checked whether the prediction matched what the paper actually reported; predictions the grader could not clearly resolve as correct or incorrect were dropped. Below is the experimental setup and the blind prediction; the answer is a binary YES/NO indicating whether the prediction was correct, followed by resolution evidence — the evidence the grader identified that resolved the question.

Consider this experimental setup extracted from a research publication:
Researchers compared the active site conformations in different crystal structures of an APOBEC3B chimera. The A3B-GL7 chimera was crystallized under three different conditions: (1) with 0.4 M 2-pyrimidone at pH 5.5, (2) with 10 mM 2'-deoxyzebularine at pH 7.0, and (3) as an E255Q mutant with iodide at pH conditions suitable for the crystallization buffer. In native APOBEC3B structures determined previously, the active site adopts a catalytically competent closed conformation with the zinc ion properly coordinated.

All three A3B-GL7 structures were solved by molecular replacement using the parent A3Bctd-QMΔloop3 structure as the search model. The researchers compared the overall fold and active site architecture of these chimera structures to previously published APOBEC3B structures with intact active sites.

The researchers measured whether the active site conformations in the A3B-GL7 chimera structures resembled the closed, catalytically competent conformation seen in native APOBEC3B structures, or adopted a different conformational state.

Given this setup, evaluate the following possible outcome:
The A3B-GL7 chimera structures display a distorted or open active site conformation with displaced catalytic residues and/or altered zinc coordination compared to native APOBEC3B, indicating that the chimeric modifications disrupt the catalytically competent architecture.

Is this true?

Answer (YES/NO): YES